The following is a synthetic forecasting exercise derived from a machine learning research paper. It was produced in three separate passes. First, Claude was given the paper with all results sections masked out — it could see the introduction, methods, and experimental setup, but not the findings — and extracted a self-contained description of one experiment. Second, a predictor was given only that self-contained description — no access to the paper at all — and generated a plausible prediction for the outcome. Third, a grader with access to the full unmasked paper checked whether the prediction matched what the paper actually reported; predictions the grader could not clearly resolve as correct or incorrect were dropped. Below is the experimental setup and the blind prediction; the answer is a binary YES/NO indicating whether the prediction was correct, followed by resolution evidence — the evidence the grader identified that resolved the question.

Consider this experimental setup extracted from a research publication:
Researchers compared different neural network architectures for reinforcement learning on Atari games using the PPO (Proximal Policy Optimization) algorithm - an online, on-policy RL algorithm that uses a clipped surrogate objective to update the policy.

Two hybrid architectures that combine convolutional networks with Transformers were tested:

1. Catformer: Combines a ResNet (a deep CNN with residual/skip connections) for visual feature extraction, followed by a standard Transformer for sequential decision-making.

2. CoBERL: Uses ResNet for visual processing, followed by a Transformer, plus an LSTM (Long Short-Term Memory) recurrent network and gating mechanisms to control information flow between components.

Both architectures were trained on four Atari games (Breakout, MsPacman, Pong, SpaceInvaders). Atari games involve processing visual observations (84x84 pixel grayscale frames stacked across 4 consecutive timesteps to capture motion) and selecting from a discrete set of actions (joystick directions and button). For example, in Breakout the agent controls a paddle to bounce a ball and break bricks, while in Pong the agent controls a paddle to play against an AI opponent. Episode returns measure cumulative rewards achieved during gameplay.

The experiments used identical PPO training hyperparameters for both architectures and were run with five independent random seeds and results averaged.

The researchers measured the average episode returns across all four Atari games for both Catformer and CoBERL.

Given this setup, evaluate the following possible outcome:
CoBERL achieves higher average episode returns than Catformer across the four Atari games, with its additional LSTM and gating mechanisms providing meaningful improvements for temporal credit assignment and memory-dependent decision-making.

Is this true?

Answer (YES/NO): NO